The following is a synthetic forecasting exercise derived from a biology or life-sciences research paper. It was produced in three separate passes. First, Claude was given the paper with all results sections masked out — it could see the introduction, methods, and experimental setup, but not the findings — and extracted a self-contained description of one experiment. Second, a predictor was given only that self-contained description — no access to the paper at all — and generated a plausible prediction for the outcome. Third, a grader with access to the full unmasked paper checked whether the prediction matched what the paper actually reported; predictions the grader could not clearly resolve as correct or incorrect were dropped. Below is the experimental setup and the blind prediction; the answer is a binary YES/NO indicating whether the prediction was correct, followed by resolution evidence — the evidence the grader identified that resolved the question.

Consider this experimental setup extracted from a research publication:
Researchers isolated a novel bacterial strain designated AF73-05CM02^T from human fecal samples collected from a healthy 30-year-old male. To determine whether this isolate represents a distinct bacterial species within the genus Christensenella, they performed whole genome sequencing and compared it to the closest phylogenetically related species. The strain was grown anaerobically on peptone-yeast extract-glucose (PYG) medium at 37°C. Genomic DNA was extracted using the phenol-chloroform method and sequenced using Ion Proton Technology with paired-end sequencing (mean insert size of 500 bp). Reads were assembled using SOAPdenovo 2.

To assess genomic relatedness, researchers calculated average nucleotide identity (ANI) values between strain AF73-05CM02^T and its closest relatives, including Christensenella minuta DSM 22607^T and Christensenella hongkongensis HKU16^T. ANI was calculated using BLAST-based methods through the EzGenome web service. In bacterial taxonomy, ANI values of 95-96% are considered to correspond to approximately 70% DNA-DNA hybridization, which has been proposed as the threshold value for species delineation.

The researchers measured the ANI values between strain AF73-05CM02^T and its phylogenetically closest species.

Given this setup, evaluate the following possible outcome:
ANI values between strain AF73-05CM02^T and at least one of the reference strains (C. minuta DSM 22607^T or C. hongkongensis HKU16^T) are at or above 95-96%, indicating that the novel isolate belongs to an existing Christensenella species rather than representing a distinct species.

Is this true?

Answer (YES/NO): NO